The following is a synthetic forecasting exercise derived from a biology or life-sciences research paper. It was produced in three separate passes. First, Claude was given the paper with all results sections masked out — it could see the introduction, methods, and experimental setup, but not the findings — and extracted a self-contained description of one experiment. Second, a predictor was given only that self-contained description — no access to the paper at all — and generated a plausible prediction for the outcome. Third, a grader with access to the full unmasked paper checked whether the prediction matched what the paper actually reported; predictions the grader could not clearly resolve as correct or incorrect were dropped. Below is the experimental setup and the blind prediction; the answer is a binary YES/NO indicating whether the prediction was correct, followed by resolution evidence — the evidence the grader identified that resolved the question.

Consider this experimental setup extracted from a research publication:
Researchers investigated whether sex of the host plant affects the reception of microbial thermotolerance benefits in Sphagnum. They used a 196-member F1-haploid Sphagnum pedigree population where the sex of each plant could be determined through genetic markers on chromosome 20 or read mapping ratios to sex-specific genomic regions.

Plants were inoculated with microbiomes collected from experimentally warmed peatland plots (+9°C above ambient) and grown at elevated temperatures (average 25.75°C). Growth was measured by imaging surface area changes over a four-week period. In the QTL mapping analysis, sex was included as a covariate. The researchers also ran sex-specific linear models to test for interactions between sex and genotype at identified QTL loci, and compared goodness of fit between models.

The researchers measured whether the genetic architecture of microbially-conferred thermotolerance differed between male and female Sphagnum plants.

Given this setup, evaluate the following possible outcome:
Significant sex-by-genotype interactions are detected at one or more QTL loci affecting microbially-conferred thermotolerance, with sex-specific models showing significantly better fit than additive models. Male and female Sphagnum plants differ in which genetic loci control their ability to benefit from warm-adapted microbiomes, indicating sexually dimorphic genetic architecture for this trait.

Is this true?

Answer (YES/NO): YES